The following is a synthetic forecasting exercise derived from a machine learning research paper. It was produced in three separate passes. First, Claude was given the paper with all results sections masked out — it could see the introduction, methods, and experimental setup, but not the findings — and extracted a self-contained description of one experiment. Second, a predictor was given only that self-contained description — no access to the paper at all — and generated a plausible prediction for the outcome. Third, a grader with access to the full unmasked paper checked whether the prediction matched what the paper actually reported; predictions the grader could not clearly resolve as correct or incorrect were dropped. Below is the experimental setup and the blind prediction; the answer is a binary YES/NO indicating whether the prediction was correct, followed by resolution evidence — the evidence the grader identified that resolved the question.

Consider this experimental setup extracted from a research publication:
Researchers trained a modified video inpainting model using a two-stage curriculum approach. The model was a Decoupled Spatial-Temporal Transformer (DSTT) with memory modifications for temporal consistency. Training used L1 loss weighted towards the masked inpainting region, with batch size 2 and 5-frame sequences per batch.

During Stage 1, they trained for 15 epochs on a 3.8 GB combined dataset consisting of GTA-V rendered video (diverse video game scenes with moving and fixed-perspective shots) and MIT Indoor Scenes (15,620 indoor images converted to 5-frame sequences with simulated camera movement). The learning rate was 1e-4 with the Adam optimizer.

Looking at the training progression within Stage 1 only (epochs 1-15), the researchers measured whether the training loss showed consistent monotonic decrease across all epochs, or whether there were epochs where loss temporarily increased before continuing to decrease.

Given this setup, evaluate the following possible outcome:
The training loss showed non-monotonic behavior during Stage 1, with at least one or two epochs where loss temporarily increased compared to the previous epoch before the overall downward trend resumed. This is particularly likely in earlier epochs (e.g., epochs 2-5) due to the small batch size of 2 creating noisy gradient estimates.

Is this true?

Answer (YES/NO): NO